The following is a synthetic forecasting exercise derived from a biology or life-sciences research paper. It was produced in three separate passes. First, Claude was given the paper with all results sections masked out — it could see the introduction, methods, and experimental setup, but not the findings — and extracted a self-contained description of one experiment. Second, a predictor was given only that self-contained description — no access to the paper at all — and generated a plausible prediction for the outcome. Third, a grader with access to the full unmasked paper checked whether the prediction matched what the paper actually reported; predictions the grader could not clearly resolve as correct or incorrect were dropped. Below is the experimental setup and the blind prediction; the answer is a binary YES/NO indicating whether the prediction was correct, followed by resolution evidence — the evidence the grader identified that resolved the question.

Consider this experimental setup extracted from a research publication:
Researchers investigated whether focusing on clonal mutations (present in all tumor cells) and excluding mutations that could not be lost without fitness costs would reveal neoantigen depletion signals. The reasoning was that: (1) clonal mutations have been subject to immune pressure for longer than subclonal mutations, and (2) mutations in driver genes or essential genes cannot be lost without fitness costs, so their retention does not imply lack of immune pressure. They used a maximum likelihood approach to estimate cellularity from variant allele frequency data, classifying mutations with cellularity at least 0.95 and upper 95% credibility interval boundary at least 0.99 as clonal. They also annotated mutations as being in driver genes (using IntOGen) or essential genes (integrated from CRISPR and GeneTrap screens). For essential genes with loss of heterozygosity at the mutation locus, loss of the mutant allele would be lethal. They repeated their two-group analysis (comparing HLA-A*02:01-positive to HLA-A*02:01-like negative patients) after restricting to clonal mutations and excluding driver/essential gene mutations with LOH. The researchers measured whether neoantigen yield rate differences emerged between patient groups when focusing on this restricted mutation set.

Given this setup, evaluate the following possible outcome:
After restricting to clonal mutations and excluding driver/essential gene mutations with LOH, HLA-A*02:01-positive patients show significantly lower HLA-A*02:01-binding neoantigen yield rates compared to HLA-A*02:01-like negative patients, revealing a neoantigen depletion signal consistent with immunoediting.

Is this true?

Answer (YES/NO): NO